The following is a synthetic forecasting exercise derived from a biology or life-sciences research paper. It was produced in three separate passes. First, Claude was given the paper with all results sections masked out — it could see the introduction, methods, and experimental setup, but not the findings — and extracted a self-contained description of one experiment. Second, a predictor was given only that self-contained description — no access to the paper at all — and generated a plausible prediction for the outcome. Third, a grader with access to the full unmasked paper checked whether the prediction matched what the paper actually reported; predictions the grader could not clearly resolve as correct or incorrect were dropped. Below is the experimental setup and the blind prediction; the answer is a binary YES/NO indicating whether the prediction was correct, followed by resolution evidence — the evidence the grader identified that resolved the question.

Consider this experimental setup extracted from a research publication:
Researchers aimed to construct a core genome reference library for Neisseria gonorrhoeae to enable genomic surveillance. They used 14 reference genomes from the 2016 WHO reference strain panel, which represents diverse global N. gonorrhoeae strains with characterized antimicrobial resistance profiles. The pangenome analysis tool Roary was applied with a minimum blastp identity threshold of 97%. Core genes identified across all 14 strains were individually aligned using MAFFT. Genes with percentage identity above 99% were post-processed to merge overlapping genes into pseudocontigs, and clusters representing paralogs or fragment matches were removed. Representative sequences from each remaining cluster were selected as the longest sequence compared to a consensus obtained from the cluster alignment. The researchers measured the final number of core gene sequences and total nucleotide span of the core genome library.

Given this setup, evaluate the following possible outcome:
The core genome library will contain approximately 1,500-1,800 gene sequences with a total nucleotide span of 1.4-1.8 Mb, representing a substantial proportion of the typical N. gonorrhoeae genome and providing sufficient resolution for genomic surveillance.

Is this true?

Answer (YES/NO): YES